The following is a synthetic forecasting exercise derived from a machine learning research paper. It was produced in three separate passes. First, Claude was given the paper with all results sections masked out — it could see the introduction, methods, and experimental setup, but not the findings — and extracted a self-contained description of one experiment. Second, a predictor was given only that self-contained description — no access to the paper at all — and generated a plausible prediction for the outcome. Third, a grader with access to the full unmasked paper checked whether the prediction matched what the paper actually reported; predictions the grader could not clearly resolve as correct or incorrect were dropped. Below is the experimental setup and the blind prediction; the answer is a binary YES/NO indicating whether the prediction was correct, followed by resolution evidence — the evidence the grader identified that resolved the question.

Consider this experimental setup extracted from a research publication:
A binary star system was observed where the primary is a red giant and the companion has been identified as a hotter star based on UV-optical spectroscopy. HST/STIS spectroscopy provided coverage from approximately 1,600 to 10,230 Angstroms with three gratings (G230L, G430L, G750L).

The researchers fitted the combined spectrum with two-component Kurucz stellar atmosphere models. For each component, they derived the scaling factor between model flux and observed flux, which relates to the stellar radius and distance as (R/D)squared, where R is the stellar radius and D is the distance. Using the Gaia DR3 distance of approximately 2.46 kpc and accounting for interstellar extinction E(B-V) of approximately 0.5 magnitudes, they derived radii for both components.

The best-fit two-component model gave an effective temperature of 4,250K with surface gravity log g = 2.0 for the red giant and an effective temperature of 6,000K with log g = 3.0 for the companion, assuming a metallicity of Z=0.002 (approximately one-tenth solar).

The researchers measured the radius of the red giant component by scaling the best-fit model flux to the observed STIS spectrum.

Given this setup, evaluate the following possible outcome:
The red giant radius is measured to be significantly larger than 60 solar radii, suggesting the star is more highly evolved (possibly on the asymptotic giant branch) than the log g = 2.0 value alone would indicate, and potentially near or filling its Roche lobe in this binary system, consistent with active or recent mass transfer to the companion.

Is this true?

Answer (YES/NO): NO